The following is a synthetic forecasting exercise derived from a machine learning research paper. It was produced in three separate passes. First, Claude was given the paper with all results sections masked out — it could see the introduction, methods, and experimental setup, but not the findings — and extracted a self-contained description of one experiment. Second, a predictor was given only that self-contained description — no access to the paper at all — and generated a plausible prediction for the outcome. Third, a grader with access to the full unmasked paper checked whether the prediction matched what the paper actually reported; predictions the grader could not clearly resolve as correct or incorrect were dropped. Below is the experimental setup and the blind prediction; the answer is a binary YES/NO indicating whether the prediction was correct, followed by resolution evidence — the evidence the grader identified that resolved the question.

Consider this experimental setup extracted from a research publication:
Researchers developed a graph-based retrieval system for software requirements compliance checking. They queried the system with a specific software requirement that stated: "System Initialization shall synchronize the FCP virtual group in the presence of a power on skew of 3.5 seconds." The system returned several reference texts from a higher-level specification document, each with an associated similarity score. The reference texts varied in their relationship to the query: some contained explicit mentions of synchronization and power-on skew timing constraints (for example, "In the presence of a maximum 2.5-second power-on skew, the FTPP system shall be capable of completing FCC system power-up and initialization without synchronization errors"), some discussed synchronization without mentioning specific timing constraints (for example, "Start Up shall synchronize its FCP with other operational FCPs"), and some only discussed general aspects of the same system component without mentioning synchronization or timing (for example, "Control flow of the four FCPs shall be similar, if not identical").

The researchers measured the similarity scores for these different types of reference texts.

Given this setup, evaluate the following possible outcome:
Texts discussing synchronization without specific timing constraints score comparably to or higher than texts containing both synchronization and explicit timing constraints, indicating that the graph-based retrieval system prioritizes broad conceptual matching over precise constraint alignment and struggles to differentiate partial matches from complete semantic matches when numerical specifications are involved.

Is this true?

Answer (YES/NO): NO